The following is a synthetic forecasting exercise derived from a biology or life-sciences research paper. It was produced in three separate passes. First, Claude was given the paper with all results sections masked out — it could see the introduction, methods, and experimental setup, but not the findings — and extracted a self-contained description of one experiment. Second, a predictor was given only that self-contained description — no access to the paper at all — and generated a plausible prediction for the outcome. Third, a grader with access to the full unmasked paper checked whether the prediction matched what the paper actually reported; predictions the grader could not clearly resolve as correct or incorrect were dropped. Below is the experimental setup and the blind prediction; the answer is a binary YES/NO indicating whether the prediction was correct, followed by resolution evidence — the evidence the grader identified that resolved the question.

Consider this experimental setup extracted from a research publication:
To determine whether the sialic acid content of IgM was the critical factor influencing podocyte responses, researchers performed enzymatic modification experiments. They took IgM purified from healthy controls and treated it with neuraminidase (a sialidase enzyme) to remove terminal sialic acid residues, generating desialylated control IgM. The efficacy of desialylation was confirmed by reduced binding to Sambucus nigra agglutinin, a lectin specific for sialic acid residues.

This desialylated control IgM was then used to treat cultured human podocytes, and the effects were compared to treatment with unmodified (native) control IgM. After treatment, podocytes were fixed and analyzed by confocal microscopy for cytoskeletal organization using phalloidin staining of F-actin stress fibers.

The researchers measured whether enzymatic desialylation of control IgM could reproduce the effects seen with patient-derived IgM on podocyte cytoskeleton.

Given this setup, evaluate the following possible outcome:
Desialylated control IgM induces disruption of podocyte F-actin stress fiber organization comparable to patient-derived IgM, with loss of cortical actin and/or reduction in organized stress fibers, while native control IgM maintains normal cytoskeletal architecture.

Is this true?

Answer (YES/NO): YES